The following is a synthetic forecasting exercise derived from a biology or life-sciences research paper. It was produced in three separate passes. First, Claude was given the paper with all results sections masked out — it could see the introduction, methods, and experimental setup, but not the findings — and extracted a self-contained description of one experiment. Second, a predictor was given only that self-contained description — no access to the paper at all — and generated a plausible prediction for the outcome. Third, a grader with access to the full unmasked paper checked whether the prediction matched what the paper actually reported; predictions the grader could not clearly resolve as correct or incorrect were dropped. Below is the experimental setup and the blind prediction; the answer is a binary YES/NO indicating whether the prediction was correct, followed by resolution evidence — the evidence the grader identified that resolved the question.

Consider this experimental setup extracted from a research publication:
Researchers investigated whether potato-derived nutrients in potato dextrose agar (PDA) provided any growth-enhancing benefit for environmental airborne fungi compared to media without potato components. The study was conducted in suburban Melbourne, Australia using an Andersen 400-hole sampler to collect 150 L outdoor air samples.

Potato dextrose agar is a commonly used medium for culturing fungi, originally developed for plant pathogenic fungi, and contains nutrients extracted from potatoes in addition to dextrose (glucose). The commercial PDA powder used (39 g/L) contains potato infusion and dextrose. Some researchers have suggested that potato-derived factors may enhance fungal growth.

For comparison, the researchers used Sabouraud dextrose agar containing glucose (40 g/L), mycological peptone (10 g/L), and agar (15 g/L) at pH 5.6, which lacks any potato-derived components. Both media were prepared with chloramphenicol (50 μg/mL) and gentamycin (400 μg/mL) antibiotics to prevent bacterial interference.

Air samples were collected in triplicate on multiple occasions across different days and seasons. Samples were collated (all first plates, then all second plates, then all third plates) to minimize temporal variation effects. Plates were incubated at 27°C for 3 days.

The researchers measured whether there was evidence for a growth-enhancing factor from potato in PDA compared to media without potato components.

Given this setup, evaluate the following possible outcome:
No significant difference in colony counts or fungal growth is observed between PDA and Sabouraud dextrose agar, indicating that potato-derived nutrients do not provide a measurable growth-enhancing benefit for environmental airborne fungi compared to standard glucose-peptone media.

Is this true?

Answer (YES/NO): YES